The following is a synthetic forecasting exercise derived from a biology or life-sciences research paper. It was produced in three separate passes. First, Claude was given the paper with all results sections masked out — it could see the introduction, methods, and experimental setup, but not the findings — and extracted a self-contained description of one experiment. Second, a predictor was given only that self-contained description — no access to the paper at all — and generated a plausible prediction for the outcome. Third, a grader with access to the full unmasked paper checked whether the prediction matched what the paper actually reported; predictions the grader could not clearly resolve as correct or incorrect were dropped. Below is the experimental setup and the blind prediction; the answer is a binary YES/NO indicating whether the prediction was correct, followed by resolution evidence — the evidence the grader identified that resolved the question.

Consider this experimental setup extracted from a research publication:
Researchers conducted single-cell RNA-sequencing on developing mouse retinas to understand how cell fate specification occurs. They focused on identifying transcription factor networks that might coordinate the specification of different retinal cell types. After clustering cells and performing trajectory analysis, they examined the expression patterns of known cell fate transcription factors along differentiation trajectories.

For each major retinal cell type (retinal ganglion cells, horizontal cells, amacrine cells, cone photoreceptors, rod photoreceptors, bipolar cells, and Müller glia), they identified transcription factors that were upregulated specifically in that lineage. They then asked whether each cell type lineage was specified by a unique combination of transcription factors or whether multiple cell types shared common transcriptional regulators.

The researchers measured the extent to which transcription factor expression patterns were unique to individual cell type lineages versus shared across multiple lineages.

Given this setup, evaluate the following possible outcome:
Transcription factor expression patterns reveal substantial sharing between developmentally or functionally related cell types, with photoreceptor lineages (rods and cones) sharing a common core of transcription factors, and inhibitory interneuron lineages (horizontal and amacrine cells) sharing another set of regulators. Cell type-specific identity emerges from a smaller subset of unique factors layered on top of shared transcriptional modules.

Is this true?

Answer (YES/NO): YES